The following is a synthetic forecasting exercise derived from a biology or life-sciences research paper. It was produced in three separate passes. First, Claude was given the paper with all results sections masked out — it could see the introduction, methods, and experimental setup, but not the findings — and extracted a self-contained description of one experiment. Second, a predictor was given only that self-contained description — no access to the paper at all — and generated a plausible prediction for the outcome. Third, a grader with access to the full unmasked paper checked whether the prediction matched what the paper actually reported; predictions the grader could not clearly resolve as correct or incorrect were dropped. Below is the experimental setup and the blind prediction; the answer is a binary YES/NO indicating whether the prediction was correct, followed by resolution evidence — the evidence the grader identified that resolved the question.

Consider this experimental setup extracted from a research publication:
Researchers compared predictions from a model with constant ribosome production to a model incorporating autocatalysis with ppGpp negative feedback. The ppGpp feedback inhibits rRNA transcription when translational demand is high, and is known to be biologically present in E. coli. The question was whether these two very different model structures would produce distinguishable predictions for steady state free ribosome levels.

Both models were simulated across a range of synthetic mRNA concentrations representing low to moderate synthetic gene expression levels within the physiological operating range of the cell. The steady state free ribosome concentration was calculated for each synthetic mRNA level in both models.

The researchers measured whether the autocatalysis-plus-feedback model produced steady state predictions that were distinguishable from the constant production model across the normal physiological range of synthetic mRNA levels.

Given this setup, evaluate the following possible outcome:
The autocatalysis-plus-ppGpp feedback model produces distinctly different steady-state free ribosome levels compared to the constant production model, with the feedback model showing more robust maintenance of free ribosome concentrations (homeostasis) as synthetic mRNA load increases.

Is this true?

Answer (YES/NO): NO